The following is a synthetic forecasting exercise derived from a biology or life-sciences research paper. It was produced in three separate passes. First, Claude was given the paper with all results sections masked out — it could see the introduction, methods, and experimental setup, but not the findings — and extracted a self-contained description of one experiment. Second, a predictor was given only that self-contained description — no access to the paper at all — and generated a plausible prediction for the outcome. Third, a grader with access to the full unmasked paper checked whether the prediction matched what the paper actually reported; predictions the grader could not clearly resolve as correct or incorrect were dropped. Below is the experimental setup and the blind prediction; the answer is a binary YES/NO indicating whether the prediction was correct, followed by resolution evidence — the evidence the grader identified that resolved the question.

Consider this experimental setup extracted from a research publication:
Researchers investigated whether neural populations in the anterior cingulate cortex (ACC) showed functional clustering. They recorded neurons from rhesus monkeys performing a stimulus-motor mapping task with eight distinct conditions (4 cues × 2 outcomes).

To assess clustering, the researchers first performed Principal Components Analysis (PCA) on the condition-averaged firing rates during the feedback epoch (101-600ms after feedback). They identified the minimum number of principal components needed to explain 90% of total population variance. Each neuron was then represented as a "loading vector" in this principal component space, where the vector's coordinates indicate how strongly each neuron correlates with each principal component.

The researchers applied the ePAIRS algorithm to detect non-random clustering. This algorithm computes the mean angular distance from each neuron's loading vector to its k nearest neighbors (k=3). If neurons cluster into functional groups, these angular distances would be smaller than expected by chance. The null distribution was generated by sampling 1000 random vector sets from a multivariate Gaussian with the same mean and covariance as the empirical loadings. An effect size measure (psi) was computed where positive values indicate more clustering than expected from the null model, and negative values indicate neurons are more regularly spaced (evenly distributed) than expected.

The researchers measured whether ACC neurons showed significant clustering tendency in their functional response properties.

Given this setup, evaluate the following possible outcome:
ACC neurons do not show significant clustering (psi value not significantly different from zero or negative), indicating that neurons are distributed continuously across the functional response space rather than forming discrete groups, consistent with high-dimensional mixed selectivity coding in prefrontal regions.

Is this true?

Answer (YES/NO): NO